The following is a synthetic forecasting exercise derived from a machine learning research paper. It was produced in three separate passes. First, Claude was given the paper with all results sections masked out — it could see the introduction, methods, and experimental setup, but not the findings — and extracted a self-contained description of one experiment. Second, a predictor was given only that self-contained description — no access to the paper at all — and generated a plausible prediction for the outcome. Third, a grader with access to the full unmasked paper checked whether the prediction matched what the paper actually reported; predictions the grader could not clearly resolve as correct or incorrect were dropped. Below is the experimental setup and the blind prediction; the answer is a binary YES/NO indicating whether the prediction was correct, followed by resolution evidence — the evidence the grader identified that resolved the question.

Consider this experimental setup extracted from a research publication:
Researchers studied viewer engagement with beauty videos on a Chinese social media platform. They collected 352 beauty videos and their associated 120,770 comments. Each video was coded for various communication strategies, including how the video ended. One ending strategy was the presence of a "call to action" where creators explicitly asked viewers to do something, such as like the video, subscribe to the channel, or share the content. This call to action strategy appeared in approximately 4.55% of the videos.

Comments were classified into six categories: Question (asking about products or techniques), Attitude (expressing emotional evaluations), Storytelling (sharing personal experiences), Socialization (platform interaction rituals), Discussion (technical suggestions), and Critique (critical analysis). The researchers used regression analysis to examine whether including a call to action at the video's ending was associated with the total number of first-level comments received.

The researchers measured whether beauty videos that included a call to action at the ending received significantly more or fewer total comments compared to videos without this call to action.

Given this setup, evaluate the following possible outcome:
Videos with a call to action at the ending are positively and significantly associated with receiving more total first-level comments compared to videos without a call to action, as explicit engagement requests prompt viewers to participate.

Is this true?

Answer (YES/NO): YES